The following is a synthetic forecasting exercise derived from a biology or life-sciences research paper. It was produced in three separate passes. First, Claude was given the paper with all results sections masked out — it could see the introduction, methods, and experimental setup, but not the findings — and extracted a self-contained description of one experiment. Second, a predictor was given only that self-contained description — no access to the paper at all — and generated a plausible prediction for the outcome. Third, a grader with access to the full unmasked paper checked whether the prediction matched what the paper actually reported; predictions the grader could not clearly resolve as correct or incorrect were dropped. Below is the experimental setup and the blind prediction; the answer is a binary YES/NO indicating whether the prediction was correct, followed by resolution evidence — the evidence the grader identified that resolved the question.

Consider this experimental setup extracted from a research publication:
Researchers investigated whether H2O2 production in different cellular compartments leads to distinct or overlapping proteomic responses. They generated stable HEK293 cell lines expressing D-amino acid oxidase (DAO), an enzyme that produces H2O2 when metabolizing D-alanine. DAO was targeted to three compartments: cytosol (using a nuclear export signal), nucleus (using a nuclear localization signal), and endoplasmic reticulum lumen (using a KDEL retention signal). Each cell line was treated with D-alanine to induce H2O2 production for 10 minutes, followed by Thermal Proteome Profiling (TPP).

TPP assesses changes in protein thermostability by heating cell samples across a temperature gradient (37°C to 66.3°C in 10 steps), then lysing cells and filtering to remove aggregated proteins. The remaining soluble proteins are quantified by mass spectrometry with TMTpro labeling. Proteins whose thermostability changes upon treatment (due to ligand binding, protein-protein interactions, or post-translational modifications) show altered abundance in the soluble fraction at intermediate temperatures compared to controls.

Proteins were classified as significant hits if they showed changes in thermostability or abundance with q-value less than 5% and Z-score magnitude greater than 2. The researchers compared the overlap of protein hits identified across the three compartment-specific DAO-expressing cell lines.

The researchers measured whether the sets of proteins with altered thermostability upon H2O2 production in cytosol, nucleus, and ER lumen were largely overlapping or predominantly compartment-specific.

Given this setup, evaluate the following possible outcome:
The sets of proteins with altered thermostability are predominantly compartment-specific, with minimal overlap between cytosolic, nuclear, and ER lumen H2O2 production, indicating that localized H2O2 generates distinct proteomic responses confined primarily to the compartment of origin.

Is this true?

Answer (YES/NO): NO